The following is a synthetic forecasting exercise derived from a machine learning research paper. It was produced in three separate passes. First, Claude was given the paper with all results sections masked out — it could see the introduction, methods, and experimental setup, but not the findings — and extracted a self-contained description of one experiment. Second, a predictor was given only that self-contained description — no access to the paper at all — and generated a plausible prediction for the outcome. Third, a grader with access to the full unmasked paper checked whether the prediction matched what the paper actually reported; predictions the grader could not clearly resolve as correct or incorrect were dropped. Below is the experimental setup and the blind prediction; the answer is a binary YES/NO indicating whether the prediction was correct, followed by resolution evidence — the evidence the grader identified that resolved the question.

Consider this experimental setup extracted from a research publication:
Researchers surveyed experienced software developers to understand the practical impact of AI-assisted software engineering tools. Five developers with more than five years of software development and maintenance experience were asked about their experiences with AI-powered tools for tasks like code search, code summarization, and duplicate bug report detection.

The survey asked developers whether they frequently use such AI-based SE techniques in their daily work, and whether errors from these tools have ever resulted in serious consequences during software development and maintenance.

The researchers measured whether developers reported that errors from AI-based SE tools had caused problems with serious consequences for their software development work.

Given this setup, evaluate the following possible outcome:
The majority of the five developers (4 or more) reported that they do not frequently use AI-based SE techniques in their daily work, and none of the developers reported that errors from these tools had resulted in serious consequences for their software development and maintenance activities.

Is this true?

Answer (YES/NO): NO